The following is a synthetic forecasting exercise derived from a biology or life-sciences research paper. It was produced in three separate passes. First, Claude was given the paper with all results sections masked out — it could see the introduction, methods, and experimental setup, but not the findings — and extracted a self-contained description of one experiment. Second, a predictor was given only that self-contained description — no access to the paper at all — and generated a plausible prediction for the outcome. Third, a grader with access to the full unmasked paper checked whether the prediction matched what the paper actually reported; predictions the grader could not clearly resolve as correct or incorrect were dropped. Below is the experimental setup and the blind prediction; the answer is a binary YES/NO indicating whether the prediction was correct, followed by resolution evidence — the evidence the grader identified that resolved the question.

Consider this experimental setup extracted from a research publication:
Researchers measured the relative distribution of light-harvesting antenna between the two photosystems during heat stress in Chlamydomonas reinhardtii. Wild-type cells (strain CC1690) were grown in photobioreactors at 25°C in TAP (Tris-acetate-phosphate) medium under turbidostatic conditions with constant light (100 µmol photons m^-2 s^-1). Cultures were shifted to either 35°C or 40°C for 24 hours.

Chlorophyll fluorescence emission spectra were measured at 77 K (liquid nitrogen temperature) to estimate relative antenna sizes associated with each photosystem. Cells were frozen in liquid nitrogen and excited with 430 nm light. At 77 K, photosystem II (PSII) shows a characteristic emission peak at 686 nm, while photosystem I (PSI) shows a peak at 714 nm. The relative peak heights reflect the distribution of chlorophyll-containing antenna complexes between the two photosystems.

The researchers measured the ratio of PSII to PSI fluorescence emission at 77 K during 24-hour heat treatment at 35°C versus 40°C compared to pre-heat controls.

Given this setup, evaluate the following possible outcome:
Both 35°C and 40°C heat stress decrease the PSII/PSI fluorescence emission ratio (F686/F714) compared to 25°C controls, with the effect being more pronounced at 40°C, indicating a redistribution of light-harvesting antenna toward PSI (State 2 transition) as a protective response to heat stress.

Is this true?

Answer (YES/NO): NO